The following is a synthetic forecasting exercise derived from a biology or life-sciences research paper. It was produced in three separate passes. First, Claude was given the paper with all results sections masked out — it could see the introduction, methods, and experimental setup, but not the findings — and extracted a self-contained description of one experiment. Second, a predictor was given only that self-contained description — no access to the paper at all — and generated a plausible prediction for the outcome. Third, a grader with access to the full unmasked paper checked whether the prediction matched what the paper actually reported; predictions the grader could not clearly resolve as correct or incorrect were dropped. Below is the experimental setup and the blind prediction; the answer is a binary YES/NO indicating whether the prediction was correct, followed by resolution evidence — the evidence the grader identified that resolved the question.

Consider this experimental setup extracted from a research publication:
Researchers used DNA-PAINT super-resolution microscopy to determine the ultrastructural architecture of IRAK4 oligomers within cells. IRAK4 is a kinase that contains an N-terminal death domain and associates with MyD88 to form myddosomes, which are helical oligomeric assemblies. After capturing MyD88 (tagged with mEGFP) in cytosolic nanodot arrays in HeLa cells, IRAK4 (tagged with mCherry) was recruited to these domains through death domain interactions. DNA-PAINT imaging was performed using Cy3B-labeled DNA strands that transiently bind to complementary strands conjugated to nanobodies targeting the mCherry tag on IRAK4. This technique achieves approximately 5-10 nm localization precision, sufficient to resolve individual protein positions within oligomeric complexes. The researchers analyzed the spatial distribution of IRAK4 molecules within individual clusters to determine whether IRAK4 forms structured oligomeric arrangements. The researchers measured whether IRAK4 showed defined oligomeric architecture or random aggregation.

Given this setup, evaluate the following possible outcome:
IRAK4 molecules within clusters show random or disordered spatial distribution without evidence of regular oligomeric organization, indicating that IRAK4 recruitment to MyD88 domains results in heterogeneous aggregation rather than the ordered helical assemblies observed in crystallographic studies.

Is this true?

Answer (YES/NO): NO